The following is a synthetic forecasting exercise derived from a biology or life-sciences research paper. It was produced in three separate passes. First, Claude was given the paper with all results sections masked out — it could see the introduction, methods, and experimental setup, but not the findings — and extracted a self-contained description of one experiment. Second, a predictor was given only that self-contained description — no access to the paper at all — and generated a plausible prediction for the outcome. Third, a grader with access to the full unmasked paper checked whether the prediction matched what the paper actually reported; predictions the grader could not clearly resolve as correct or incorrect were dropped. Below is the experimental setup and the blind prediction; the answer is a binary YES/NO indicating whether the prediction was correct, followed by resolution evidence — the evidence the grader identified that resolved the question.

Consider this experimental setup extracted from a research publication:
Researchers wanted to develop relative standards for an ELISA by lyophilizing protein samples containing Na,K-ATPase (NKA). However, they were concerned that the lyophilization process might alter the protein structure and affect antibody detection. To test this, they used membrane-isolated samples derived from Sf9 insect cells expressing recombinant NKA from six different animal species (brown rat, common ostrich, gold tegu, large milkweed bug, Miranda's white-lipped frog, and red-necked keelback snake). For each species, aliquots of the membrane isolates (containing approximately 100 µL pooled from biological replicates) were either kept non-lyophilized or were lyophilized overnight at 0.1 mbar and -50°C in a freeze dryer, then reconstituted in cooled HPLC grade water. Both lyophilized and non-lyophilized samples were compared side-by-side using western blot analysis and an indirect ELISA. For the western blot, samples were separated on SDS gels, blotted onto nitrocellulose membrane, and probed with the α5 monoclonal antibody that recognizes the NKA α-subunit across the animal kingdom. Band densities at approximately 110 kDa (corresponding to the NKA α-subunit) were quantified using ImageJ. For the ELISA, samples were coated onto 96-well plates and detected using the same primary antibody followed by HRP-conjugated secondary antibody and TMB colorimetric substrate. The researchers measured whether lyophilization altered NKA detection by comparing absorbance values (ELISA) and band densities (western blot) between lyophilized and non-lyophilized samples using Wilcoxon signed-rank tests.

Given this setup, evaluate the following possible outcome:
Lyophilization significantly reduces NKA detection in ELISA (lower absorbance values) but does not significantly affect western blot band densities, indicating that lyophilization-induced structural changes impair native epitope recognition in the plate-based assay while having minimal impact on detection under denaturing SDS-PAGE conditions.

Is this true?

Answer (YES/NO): NO